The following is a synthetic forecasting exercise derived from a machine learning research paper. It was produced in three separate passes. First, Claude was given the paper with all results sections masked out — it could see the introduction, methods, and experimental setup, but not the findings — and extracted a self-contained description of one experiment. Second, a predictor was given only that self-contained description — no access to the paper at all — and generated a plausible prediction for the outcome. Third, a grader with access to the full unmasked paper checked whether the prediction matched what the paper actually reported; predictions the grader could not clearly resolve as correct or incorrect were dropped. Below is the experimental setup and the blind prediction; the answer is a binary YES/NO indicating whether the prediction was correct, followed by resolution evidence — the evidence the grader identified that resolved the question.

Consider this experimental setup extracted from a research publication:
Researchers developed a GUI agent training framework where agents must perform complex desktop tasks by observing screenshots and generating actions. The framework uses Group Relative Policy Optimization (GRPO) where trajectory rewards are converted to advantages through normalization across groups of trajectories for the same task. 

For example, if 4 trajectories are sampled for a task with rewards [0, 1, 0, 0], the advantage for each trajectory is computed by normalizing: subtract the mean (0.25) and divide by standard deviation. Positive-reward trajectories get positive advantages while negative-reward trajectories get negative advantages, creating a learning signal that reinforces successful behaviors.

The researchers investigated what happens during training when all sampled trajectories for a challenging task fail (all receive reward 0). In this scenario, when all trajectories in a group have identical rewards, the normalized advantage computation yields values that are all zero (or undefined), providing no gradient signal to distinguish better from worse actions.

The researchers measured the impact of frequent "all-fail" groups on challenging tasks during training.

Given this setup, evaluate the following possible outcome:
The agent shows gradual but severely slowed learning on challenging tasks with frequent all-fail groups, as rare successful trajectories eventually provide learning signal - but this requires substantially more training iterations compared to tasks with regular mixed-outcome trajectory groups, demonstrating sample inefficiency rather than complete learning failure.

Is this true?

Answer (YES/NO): NO